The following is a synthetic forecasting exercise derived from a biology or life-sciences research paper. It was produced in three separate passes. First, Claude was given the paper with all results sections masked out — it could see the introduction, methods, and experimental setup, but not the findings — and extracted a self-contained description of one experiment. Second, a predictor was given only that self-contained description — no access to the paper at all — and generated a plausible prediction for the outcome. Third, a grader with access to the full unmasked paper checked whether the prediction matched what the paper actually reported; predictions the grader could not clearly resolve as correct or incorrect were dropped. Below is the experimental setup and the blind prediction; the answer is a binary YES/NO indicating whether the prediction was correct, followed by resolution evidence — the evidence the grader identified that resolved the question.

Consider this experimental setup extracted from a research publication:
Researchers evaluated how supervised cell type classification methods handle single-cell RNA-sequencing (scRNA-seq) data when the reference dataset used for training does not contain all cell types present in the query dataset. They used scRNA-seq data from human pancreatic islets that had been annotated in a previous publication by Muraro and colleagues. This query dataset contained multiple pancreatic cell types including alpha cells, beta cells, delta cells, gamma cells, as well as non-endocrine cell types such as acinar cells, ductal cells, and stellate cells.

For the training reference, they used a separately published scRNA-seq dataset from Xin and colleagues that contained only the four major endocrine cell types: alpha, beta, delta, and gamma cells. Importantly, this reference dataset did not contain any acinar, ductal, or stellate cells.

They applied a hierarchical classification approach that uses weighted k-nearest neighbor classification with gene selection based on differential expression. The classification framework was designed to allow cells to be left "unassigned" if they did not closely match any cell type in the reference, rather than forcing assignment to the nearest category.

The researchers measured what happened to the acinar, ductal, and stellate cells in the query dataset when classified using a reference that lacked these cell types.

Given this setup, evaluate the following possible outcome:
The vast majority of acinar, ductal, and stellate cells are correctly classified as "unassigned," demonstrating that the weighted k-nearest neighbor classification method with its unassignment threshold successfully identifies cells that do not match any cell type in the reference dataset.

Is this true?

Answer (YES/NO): YES